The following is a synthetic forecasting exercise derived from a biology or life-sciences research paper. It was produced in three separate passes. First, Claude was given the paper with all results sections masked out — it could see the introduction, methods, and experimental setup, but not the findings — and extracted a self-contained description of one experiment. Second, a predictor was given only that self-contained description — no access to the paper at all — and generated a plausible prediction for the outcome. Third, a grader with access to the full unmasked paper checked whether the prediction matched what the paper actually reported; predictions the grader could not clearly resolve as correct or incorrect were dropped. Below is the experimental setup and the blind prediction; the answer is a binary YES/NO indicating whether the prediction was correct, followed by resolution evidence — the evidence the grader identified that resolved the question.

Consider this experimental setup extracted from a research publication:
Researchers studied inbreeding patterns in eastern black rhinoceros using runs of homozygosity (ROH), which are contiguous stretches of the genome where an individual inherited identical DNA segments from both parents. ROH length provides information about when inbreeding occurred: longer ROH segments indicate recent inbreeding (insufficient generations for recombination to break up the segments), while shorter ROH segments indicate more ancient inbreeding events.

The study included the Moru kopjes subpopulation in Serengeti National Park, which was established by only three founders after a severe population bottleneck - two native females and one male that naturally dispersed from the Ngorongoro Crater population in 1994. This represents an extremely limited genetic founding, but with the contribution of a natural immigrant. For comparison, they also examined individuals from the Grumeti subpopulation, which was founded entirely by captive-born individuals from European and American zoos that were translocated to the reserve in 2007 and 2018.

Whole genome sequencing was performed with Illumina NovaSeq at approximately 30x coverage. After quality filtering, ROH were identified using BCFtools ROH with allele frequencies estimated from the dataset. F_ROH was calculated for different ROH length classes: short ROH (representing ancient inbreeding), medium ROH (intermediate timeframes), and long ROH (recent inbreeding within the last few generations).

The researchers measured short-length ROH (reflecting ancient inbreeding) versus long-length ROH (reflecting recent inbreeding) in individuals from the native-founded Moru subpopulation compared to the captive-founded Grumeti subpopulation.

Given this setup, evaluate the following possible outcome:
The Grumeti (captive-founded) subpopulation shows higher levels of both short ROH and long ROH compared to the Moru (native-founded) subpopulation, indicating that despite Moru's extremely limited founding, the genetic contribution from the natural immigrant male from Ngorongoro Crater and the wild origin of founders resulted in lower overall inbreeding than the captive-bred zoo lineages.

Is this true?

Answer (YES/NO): NO